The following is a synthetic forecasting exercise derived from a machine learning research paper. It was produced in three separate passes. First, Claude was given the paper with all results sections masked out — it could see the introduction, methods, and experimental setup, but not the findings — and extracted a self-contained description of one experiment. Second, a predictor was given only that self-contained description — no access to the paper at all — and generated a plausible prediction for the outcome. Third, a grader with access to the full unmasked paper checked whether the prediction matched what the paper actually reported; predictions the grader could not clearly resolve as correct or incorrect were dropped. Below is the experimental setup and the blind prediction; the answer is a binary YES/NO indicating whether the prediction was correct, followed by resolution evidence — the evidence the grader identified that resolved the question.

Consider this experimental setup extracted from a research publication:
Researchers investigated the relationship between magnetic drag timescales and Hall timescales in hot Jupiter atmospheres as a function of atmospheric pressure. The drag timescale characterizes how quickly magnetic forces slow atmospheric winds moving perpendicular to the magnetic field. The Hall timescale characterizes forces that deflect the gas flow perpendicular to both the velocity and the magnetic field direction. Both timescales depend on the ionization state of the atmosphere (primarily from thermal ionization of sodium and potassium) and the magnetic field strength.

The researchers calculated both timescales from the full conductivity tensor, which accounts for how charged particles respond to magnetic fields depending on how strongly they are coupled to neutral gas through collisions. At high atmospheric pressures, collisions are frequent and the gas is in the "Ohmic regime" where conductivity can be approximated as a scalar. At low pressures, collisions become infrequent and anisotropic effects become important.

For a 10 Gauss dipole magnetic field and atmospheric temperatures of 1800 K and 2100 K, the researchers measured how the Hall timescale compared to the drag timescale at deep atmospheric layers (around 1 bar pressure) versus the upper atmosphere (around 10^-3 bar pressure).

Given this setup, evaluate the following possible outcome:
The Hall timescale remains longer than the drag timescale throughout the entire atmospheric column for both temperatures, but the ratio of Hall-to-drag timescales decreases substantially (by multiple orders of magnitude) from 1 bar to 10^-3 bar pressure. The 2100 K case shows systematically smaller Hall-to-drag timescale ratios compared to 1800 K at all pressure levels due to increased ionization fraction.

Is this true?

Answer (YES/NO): NO